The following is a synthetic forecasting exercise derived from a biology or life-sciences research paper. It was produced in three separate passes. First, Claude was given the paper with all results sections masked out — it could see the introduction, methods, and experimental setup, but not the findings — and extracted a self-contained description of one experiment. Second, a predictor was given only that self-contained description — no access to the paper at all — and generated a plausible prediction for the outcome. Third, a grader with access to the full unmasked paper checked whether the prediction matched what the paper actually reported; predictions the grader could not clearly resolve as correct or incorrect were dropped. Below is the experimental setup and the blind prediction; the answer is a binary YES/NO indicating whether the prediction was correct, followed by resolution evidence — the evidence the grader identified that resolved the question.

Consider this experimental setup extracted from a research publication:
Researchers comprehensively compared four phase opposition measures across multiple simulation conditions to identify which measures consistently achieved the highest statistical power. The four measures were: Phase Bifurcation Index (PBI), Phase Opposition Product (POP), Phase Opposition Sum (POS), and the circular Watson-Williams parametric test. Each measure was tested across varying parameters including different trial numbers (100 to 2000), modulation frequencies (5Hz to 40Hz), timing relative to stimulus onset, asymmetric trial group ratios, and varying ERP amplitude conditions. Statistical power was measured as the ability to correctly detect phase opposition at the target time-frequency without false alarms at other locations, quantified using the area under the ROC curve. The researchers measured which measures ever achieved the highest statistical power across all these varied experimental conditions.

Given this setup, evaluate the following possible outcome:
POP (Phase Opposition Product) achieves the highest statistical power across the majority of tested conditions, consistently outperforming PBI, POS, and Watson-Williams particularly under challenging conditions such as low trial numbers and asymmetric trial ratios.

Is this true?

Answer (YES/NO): NO